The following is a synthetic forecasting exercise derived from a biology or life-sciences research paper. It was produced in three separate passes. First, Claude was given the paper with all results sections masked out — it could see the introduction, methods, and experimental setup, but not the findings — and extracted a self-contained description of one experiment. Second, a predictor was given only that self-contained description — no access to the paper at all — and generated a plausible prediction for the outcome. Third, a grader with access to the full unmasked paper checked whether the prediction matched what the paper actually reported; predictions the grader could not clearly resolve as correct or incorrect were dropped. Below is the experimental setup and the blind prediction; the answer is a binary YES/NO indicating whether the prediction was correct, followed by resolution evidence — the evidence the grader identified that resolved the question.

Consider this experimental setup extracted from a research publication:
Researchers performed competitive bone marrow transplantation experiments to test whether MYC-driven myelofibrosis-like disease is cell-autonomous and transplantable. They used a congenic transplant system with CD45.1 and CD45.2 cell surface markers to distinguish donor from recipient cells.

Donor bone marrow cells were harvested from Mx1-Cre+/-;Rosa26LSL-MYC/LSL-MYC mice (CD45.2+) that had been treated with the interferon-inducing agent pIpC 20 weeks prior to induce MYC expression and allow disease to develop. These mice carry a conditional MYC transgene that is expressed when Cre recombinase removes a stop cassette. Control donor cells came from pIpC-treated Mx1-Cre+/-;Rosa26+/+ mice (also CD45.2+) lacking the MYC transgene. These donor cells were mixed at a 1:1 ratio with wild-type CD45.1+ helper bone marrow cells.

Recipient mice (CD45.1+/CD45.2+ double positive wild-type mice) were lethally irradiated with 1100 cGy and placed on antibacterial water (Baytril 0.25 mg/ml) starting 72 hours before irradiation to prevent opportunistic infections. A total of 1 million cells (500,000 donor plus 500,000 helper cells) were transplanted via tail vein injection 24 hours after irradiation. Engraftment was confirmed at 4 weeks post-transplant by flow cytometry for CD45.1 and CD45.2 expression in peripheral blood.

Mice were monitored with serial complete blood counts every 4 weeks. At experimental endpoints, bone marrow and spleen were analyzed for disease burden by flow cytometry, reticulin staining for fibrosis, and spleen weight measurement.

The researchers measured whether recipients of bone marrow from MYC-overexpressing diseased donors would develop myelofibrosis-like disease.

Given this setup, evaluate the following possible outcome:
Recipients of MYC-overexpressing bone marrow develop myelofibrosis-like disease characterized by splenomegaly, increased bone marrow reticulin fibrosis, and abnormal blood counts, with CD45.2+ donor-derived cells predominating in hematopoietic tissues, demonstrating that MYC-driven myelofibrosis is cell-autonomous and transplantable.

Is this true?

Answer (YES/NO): YES